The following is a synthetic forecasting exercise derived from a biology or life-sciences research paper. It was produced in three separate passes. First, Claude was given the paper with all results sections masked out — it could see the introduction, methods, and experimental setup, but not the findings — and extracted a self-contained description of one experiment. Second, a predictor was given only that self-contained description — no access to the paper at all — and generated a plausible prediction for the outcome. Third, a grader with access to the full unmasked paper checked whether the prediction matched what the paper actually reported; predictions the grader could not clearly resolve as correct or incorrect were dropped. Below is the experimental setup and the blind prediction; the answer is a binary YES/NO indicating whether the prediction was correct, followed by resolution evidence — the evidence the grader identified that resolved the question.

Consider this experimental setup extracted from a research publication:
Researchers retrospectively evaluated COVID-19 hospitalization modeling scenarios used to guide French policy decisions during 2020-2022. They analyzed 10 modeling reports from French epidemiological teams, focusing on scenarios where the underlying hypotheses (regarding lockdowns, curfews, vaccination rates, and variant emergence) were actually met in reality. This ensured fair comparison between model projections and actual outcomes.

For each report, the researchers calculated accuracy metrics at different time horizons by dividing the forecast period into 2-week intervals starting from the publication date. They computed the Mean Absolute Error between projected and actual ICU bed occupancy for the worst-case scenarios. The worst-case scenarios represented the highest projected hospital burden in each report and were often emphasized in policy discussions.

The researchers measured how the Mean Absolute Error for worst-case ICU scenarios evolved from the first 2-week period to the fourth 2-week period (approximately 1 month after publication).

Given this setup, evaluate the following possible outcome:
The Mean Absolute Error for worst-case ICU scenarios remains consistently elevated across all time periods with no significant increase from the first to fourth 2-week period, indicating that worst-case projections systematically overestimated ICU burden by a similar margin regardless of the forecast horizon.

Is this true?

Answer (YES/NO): NO